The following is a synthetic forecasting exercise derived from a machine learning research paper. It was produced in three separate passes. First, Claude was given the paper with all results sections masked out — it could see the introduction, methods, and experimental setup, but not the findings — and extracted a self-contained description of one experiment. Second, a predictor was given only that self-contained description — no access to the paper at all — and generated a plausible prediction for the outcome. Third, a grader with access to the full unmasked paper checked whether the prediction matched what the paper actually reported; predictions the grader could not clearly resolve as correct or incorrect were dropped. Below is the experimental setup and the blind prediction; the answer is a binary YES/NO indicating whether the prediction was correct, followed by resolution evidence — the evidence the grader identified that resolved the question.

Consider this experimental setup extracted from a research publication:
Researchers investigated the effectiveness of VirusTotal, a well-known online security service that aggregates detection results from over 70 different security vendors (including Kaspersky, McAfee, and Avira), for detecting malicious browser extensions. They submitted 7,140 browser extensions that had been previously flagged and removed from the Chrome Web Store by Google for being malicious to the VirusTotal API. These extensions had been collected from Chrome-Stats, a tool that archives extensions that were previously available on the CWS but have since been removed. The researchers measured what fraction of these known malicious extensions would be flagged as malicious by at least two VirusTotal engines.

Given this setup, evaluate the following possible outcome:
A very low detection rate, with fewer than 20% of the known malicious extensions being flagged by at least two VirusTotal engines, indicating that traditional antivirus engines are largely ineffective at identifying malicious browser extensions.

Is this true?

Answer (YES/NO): YES